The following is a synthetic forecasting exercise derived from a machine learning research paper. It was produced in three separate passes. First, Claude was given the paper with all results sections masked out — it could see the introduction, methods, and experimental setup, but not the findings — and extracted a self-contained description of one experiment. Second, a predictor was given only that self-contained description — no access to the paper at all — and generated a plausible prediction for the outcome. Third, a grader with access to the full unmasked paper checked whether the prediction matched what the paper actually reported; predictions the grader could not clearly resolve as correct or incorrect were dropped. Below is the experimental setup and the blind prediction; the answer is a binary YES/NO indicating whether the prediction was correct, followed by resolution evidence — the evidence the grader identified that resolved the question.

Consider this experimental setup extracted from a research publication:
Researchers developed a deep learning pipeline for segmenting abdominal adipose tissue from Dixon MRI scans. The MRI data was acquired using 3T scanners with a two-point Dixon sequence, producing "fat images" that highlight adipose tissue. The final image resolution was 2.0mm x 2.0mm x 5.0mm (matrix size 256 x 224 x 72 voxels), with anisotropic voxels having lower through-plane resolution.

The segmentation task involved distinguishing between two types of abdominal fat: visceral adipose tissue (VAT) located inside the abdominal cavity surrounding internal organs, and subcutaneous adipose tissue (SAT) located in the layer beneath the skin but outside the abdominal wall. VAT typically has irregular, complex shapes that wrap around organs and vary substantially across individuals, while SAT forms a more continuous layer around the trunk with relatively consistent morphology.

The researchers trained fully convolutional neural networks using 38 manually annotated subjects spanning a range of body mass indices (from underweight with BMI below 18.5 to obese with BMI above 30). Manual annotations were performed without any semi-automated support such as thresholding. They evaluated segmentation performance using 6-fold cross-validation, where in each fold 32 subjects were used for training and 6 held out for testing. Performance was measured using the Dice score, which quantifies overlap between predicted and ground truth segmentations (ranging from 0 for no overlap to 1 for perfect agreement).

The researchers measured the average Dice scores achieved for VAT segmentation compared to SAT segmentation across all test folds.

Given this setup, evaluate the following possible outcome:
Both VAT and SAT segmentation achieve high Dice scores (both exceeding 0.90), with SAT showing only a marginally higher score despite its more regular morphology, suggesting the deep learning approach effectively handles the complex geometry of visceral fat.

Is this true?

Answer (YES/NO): NO